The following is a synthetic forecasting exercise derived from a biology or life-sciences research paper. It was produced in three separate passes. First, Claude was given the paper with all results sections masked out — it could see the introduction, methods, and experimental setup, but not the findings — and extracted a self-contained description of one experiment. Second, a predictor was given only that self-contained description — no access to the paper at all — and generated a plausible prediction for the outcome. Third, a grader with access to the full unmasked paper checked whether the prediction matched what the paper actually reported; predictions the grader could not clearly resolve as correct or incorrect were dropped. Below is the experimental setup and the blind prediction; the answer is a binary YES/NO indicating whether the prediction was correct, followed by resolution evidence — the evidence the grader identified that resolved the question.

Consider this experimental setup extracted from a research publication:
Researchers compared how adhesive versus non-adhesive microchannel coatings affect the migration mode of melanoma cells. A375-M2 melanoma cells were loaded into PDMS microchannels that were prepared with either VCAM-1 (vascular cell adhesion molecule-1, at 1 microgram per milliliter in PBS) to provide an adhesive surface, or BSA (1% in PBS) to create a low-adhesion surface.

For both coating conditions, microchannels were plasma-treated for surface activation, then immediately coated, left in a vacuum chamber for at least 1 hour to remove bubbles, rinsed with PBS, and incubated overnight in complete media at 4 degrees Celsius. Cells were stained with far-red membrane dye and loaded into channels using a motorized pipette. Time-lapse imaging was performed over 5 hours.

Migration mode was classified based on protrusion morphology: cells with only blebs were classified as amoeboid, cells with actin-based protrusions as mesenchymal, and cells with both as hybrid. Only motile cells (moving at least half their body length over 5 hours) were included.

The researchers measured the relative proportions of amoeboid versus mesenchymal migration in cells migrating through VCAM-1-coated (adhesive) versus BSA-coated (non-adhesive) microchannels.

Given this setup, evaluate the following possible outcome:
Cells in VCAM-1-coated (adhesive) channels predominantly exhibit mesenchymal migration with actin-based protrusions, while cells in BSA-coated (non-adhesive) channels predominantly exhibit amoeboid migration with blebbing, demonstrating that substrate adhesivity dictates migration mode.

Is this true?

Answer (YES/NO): NO